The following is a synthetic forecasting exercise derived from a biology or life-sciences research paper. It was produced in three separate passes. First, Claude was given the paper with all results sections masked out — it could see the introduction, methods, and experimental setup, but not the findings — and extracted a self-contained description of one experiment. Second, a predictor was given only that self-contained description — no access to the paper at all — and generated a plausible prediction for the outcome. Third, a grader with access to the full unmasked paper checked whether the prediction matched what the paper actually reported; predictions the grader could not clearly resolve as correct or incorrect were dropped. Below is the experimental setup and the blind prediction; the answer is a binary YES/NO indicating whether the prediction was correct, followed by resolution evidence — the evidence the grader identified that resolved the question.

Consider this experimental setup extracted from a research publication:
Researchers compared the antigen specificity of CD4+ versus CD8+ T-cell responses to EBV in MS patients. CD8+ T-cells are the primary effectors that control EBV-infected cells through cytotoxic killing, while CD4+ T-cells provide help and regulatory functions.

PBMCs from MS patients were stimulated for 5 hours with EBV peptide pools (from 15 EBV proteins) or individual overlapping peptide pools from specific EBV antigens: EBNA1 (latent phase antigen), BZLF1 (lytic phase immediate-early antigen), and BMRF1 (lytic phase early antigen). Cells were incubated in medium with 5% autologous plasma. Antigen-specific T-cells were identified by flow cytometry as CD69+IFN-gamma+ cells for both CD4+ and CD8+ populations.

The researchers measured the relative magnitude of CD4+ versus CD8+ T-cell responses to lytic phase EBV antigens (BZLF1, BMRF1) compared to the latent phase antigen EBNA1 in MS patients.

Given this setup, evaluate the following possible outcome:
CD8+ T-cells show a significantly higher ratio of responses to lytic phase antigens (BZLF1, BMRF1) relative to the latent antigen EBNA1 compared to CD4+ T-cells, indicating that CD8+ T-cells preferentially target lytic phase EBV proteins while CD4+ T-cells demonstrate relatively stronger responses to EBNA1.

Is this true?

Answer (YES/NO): YES